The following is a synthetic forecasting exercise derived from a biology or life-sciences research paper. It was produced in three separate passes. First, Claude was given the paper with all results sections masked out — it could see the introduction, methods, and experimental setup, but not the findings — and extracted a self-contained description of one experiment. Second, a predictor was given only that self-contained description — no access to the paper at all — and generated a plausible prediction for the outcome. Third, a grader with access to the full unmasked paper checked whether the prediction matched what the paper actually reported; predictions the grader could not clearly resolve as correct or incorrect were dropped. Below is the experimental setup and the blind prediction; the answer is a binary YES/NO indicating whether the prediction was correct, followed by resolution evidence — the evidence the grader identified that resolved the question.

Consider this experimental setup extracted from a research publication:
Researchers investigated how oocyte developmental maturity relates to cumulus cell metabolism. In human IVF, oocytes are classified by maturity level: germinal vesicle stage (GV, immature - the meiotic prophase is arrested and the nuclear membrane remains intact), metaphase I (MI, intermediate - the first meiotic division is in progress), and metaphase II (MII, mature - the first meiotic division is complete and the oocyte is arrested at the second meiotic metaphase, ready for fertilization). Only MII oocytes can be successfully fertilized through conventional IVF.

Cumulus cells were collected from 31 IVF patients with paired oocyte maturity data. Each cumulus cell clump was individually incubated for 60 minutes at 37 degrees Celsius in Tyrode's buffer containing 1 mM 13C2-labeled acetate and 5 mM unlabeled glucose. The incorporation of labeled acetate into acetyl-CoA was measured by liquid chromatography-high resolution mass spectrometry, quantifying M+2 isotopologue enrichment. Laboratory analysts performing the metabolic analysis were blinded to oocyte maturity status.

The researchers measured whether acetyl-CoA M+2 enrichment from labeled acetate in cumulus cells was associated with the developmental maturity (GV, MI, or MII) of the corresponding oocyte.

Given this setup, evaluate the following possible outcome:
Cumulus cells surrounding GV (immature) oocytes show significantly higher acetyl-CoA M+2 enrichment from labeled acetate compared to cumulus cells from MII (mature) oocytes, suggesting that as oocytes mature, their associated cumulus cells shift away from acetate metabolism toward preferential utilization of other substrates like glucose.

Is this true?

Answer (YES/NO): NO